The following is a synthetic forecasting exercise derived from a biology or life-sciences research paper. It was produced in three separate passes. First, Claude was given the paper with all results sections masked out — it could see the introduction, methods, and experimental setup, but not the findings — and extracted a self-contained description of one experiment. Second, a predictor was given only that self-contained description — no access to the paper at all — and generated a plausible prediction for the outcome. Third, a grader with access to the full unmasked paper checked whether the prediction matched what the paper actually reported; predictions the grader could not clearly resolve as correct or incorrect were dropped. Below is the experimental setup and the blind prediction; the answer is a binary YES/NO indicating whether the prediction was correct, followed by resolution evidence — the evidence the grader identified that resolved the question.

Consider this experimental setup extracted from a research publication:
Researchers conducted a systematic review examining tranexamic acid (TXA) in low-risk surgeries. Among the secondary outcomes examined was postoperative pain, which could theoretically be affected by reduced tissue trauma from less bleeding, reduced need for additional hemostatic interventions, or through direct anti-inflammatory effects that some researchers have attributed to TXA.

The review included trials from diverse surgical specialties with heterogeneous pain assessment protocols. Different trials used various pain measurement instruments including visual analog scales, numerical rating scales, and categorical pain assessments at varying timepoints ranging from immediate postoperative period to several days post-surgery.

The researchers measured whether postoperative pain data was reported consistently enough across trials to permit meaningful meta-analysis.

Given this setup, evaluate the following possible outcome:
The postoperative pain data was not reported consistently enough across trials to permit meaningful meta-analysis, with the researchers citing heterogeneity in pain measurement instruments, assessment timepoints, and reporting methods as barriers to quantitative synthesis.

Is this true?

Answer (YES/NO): NO